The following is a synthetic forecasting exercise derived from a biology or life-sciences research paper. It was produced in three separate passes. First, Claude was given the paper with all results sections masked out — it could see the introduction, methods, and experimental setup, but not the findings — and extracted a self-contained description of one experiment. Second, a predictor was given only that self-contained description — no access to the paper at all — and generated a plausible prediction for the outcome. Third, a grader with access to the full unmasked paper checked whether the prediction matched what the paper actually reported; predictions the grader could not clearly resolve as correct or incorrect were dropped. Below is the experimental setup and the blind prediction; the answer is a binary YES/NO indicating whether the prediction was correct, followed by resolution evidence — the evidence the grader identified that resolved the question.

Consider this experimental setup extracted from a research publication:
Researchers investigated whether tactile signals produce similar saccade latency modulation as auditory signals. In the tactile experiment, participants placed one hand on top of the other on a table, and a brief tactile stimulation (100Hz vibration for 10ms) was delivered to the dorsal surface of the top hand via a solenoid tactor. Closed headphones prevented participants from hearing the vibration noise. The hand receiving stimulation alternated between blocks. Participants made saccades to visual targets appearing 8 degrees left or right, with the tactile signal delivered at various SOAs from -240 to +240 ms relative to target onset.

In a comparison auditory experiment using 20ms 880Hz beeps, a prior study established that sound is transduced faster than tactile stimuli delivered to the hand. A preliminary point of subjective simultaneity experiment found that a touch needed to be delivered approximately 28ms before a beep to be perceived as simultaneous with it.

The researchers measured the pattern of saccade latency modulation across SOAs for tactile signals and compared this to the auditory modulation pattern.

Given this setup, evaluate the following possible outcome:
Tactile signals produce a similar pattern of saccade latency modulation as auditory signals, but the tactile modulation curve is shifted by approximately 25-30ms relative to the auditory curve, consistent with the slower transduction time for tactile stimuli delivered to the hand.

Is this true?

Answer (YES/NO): YES